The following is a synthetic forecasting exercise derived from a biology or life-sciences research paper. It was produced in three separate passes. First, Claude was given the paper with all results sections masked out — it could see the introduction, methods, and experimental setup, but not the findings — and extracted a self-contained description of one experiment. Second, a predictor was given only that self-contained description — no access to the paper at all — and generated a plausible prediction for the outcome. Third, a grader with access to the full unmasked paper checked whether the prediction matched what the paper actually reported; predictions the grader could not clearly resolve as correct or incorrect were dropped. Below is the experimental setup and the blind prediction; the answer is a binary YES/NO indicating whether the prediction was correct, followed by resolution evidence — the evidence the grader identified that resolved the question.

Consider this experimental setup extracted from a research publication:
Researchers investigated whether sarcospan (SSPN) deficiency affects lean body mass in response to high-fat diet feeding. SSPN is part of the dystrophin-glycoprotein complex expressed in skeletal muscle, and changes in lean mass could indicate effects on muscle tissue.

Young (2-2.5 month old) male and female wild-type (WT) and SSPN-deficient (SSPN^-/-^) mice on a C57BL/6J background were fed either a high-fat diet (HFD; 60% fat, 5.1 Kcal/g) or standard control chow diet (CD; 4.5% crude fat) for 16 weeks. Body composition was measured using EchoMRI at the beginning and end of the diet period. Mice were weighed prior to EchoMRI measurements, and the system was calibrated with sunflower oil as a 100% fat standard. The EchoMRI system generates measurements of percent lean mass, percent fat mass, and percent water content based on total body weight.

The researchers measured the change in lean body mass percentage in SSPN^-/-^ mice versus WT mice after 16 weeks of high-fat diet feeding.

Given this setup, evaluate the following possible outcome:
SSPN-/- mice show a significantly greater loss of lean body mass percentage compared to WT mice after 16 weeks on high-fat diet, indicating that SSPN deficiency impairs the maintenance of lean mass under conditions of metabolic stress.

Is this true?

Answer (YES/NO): NO